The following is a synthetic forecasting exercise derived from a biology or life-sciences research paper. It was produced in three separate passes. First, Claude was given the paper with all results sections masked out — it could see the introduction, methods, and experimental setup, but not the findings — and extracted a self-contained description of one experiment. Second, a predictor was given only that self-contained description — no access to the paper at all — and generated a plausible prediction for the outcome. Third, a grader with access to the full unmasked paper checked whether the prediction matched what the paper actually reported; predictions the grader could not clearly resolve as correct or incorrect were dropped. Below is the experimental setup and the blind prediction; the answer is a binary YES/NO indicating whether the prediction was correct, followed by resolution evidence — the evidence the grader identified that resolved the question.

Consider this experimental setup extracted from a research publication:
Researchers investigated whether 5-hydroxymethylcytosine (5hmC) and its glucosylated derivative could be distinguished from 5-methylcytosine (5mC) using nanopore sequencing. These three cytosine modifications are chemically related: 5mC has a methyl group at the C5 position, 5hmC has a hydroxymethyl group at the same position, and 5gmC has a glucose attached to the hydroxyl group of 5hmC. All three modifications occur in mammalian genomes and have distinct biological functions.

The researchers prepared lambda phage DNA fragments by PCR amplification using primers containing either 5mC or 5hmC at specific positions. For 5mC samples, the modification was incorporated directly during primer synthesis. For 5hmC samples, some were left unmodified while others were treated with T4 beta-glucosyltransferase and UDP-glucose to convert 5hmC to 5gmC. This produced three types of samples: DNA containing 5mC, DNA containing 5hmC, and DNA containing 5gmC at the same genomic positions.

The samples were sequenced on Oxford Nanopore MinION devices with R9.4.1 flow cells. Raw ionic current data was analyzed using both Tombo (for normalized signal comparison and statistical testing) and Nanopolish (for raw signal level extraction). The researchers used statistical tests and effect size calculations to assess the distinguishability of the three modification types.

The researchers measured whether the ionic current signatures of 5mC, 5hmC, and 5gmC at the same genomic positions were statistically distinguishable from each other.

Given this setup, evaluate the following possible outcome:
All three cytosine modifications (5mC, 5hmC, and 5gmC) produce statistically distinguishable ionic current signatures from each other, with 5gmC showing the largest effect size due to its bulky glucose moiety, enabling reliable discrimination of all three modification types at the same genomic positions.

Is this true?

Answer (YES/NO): YES